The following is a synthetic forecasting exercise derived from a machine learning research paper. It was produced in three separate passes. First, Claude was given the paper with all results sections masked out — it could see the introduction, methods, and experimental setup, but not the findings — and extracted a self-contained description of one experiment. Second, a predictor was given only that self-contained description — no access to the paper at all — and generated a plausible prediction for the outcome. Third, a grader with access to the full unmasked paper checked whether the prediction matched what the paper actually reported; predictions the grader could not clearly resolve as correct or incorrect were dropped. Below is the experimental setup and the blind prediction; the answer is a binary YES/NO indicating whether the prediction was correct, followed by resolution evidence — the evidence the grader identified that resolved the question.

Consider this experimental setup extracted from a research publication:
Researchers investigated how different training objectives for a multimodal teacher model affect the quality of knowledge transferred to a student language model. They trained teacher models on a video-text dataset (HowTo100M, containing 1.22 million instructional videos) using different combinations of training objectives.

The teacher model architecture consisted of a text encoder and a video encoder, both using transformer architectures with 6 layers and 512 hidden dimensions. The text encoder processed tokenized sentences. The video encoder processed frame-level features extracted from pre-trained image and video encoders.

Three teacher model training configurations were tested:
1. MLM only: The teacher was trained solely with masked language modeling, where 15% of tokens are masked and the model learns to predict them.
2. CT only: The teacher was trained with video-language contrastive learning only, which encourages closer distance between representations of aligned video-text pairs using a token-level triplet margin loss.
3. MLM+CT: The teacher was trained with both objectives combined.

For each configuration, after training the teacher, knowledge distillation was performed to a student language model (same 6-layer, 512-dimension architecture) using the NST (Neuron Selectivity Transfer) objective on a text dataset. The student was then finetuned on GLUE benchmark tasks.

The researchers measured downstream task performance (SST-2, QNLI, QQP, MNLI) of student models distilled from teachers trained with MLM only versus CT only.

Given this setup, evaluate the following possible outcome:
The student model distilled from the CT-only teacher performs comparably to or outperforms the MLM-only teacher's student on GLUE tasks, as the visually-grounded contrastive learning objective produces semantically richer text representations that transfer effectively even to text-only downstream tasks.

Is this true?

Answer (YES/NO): YES